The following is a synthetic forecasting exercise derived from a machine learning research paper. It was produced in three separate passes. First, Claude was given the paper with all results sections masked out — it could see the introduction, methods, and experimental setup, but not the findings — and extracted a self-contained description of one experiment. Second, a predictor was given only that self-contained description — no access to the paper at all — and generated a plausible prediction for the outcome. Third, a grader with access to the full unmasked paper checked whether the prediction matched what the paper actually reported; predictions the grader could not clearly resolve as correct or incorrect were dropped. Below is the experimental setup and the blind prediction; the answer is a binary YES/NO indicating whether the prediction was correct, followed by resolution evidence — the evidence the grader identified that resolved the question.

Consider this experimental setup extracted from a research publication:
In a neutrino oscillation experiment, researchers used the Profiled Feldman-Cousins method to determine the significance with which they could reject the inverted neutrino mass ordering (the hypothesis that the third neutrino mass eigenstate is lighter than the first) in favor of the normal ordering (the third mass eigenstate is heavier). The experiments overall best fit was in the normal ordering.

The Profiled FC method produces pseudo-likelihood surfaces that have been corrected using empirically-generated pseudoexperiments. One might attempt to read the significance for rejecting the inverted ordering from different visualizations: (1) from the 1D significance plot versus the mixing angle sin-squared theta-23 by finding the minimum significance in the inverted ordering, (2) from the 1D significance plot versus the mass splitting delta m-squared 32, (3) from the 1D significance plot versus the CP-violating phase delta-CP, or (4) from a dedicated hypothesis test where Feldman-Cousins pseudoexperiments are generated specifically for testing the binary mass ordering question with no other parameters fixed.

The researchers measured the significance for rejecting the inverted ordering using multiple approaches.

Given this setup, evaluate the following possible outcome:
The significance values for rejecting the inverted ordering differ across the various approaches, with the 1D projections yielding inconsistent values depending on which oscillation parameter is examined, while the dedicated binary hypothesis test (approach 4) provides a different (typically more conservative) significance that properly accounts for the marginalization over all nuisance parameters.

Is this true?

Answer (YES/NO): NO